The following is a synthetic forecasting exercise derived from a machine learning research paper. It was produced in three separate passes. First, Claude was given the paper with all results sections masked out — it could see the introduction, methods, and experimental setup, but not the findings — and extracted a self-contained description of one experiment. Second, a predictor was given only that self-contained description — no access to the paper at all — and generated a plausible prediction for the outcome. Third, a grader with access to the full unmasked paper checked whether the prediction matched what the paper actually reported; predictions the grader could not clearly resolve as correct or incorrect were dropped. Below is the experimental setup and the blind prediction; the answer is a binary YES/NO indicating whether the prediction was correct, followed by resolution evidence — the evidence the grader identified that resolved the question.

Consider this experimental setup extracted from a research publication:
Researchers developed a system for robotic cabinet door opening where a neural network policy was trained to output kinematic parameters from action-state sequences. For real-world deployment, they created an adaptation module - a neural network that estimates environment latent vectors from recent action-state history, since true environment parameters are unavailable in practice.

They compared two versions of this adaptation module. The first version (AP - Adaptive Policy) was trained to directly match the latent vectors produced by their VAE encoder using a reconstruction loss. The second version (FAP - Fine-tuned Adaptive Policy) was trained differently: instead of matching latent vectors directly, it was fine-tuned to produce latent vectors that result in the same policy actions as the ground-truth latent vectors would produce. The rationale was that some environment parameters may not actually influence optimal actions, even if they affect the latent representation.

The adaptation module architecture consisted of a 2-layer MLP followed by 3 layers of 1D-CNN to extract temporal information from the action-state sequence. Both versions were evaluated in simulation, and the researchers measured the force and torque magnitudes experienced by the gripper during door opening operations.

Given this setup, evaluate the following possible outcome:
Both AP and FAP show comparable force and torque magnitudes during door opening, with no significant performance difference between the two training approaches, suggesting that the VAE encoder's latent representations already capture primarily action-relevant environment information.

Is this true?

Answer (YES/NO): NO